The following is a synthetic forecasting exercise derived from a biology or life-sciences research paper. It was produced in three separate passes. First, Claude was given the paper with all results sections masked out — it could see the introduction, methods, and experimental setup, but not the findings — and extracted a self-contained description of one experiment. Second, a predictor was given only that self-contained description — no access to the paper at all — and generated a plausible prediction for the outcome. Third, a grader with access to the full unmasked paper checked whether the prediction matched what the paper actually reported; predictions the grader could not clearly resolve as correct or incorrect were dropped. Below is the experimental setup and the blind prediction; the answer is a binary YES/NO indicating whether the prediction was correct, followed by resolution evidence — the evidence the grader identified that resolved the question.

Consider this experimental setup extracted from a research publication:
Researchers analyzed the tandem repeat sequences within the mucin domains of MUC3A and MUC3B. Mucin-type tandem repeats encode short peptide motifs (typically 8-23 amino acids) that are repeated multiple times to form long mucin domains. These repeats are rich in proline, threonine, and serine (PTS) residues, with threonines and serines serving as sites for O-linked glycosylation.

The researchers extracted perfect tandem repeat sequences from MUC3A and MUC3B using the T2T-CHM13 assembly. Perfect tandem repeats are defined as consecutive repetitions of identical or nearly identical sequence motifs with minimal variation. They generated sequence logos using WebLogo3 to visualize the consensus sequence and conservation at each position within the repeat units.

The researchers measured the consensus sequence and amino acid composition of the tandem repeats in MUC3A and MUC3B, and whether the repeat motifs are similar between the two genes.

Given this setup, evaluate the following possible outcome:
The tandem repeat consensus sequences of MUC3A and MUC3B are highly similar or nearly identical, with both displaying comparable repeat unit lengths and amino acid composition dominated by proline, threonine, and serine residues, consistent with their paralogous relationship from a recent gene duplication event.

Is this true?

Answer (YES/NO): YES